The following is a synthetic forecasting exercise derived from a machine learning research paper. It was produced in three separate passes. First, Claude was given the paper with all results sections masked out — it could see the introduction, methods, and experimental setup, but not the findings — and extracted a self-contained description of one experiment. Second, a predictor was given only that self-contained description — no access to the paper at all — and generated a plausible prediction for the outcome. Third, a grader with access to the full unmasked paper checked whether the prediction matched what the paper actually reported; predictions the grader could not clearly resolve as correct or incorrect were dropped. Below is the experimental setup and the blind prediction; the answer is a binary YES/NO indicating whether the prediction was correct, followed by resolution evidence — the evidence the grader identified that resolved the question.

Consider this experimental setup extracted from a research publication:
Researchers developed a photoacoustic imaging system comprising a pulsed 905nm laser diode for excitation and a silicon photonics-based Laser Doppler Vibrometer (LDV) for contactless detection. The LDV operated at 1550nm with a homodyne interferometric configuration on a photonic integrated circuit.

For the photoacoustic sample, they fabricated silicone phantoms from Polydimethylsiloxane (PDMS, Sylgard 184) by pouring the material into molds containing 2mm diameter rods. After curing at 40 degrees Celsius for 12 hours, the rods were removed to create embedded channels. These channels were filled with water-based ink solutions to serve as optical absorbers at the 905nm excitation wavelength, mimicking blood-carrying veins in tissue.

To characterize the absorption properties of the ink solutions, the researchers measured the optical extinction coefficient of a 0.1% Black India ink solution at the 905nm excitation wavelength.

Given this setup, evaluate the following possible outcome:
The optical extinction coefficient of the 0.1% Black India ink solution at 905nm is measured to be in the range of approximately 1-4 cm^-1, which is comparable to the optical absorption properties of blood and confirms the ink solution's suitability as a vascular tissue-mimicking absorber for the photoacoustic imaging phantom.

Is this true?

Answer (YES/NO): NO